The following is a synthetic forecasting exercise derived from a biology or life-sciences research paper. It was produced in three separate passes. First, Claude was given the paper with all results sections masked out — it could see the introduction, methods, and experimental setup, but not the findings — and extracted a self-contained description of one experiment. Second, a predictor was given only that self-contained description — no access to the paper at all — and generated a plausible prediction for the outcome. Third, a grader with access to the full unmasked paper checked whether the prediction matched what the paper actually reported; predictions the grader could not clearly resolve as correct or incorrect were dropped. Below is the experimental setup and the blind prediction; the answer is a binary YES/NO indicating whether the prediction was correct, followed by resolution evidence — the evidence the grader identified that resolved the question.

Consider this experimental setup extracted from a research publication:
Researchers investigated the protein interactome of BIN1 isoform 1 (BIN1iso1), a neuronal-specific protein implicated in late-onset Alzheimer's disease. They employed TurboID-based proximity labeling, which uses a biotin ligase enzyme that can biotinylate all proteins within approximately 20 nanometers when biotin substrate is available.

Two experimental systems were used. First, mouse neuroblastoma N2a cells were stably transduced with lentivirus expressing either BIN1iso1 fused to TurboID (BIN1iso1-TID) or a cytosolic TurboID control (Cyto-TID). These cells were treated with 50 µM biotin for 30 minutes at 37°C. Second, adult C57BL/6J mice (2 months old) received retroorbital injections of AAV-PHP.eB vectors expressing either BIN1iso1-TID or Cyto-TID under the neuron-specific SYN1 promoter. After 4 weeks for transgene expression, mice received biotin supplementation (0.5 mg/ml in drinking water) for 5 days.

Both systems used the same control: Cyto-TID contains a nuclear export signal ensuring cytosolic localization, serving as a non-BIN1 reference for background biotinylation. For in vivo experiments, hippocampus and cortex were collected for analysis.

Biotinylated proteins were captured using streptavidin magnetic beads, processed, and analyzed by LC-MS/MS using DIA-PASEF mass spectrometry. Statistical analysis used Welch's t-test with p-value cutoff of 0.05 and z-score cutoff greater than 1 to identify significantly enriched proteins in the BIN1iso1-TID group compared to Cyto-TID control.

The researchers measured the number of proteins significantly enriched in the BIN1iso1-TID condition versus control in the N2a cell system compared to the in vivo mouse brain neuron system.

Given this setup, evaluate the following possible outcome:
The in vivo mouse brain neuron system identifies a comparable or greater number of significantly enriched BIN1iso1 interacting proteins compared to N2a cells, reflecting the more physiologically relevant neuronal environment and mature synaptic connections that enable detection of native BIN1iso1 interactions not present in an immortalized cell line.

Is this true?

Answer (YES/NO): YES